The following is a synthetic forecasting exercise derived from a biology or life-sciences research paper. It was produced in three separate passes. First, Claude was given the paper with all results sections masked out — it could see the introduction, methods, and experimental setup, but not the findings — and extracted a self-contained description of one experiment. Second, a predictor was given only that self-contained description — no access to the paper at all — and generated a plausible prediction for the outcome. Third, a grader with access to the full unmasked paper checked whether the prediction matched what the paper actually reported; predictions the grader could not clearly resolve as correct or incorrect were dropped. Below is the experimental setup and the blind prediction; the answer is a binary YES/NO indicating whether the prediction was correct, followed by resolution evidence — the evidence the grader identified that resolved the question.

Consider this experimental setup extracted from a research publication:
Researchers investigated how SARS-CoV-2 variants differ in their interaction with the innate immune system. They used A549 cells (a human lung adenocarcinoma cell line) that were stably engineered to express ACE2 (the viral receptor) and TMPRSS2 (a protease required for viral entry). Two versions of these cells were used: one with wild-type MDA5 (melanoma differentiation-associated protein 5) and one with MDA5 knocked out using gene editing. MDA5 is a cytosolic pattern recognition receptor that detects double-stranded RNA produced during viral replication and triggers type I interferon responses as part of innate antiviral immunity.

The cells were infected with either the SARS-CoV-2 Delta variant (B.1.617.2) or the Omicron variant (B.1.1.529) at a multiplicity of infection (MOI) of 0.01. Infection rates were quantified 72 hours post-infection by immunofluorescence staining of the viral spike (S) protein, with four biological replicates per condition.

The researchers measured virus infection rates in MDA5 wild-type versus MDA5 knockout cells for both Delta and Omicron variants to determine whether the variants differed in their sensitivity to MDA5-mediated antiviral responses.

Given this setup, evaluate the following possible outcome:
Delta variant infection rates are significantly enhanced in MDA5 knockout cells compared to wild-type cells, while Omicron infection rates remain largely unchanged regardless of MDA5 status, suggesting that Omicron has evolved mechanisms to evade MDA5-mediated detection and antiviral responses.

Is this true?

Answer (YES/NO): NO